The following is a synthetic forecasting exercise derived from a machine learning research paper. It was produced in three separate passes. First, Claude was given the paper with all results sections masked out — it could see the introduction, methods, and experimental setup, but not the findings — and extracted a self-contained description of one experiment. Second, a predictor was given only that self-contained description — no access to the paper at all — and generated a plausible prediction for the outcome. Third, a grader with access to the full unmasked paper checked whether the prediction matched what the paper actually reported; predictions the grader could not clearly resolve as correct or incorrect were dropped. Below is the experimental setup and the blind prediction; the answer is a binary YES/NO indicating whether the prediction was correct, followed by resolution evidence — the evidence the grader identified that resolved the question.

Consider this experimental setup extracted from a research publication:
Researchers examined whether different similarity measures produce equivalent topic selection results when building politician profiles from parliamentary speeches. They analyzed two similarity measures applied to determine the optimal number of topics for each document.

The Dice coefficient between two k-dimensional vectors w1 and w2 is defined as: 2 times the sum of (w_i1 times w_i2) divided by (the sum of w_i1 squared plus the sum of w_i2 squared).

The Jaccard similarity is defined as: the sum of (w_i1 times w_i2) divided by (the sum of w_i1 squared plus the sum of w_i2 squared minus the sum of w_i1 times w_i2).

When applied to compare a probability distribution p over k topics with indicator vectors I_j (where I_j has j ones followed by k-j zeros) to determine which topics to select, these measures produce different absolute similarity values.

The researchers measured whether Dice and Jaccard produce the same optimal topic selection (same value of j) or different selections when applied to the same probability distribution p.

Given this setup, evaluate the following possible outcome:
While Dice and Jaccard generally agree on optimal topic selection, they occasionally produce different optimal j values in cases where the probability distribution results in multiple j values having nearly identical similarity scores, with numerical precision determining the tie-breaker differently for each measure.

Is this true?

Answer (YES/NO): NO